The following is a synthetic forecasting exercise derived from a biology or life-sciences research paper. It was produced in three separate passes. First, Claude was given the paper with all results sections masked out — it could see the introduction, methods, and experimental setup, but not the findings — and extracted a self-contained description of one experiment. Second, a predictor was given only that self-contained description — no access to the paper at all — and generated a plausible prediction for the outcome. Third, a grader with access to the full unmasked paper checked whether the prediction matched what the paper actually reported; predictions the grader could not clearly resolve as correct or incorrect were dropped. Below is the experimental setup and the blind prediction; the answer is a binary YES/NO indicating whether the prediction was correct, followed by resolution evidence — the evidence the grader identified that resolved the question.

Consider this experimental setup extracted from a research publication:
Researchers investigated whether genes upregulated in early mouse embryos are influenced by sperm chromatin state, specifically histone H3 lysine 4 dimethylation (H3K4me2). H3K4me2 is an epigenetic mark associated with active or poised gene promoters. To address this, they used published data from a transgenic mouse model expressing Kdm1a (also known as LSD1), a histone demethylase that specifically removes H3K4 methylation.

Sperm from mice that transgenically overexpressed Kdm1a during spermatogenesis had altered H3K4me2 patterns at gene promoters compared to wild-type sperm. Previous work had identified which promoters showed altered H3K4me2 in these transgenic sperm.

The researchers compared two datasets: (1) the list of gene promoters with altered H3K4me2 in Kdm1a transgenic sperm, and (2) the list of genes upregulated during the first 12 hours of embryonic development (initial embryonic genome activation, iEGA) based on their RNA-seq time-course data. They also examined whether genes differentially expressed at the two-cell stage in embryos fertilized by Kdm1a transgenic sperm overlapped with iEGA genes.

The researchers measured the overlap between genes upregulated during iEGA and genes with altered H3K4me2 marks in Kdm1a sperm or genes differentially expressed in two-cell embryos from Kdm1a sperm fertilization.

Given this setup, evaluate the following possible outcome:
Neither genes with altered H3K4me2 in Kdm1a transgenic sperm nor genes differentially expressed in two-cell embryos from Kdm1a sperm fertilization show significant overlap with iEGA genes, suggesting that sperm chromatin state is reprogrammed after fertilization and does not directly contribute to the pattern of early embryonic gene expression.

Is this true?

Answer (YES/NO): NO